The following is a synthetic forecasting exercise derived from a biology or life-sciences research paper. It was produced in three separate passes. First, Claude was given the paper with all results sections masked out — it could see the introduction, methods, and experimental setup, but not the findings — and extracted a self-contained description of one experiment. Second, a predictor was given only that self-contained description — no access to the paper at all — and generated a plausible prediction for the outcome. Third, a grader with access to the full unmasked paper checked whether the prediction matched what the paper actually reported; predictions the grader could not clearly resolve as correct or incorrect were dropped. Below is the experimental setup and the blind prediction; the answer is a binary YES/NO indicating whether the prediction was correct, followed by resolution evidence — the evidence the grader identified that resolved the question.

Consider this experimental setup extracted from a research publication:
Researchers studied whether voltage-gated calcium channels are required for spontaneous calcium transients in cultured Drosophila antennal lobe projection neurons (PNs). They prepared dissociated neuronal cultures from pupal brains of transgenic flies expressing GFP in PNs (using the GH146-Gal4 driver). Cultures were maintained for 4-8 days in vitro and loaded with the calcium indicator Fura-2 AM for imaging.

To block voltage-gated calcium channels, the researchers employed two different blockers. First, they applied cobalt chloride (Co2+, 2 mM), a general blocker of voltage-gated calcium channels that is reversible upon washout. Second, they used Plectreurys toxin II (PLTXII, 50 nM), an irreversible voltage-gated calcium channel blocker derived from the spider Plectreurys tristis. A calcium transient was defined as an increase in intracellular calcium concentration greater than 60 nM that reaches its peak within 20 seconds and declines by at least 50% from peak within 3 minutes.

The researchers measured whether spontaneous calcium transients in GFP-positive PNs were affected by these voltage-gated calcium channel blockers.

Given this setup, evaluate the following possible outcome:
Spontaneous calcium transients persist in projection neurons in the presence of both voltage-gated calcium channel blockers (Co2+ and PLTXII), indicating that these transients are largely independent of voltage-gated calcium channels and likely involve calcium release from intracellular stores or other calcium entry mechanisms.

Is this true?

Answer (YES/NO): NO